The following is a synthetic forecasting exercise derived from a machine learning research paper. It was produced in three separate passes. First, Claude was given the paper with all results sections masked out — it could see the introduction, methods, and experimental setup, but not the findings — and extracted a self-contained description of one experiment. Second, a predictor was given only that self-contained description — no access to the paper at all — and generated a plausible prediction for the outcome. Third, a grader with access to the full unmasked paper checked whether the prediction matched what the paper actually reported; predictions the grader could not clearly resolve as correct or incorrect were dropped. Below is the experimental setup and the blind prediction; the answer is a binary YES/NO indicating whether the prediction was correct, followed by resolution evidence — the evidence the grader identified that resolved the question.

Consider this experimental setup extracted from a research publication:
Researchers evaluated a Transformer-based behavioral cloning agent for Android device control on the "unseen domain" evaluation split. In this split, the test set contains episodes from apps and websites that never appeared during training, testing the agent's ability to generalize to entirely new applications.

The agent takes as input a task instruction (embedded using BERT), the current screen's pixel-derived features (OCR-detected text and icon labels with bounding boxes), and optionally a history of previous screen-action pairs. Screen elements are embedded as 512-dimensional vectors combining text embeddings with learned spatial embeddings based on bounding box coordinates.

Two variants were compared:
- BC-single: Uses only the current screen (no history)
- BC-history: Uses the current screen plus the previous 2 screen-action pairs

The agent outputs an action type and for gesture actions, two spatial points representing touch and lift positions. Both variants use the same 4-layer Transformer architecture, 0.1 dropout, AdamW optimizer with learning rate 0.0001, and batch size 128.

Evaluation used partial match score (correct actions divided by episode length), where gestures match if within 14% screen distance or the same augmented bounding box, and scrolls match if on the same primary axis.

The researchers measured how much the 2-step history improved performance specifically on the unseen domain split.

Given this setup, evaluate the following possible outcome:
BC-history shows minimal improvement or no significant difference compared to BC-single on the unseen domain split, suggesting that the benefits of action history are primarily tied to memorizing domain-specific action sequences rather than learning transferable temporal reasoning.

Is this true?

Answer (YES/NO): NO